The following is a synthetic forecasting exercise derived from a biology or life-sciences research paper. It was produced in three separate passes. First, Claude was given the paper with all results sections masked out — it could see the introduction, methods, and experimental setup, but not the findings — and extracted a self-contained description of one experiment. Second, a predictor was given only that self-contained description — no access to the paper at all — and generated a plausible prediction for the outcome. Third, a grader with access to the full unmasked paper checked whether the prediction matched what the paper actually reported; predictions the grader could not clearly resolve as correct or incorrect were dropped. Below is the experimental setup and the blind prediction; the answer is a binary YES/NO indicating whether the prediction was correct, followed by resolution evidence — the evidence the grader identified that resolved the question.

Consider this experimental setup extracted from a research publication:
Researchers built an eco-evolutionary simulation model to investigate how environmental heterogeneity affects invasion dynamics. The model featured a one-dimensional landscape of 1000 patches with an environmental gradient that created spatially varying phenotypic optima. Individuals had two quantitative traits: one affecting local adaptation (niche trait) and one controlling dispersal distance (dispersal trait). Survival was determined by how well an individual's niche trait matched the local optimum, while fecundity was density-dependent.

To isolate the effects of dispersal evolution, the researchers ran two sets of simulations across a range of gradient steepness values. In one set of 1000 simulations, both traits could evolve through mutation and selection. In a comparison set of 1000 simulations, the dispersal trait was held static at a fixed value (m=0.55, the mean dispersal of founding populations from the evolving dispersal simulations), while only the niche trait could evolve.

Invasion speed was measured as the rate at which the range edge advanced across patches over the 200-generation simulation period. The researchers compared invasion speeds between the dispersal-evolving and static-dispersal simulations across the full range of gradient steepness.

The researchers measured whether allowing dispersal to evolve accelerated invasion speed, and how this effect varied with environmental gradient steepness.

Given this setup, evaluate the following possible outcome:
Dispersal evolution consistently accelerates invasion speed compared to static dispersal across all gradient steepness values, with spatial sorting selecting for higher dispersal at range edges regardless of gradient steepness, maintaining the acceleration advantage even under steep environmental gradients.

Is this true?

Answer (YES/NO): NO